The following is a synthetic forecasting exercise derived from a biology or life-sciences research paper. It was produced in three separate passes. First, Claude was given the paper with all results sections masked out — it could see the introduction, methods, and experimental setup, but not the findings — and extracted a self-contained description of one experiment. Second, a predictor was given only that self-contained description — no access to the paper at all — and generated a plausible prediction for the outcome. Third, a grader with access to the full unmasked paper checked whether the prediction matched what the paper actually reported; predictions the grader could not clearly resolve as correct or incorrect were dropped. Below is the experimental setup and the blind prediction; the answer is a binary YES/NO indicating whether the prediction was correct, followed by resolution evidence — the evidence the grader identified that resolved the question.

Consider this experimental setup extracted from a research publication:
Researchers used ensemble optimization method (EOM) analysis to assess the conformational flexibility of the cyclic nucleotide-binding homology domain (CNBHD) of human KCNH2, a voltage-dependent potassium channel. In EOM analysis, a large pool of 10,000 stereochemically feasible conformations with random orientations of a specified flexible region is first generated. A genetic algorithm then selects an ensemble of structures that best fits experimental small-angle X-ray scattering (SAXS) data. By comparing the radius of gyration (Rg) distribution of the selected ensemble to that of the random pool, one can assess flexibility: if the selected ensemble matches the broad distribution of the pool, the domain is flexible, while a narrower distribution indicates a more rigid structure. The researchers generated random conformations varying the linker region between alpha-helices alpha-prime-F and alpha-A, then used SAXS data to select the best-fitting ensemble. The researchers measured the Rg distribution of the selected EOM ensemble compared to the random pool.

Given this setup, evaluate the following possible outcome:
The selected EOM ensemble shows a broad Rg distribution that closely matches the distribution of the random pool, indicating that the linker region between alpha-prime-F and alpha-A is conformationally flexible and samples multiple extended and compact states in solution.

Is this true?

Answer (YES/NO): NO